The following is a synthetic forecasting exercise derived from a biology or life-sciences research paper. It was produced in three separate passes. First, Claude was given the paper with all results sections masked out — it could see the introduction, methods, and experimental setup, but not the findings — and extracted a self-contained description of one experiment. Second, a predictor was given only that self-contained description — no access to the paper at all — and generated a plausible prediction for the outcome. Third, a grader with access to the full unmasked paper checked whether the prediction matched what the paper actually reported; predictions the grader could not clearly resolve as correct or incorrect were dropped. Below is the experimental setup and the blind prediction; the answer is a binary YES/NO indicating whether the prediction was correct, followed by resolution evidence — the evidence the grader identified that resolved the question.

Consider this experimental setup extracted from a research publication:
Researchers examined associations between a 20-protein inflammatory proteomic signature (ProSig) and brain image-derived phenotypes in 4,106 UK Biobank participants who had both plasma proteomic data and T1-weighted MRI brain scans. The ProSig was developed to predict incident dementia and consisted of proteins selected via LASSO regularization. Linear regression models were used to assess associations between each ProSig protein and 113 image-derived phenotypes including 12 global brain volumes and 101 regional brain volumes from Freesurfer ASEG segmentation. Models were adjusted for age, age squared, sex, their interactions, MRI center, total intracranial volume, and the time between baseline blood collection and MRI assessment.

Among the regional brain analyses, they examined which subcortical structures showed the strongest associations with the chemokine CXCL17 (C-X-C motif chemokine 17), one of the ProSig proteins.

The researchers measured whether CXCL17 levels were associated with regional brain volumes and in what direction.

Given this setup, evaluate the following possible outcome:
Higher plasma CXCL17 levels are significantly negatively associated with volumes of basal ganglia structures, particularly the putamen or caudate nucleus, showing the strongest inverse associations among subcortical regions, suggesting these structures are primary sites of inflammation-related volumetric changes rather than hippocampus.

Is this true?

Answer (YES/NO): NO